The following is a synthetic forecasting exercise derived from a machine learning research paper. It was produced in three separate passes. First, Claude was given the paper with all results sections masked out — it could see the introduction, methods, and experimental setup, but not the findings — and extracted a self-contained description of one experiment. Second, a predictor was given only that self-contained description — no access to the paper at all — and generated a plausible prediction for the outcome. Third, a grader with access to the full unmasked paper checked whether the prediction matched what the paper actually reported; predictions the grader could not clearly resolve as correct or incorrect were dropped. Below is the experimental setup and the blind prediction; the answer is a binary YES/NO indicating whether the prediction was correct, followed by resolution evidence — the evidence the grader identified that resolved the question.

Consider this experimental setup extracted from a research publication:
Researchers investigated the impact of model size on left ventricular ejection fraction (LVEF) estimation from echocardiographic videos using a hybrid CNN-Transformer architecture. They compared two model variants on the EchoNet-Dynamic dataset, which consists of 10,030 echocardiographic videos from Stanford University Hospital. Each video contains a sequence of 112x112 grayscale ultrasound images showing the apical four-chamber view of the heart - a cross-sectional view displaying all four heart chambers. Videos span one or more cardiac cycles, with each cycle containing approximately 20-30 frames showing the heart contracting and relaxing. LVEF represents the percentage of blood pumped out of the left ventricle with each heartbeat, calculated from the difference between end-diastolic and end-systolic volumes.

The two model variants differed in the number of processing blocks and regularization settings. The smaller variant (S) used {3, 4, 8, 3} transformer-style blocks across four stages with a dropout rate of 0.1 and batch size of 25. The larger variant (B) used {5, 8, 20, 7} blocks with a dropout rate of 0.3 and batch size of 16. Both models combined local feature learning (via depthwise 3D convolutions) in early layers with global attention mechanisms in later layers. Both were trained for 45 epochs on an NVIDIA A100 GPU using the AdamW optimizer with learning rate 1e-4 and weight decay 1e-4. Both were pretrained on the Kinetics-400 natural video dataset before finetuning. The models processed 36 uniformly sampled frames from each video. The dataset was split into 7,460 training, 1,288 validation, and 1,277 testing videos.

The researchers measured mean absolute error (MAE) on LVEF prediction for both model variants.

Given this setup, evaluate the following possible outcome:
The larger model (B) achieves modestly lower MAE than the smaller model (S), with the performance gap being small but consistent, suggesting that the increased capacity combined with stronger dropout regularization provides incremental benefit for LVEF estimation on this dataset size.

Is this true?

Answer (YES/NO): NO